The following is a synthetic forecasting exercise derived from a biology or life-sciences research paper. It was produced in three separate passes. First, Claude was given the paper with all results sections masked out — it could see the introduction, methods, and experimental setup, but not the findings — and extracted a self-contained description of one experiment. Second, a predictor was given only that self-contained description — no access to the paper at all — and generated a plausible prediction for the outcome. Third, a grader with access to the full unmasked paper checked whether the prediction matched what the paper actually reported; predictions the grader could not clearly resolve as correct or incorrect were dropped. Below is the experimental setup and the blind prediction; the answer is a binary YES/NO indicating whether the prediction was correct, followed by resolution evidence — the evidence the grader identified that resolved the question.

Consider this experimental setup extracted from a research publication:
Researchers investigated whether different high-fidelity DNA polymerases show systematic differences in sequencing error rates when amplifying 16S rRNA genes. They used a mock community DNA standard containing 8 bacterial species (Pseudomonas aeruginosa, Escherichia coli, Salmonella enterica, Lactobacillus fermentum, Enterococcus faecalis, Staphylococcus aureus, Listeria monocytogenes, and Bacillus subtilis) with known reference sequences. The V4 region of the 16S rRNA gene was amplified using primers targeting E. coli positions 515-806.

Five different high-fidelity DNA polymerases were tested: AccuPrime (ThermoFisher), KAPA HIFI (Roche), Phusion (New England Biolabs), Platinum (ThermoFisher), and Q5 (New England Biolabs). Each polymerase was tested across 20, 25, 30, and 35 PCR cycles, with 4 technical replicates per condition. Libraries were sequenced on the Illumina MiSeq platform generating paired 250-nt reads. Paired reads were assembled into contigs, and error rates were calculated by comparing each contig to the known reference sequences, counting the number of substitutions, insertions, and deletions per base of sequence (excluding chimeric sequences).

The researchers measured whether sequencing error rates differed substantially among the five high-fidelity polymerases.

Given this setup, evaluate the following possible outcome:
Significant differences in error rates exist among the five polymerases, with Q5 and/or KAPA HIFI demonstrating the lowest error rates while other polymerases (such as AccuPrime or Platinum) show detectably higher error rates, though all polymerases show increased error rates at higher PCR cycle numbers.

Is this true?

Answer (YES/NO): YES